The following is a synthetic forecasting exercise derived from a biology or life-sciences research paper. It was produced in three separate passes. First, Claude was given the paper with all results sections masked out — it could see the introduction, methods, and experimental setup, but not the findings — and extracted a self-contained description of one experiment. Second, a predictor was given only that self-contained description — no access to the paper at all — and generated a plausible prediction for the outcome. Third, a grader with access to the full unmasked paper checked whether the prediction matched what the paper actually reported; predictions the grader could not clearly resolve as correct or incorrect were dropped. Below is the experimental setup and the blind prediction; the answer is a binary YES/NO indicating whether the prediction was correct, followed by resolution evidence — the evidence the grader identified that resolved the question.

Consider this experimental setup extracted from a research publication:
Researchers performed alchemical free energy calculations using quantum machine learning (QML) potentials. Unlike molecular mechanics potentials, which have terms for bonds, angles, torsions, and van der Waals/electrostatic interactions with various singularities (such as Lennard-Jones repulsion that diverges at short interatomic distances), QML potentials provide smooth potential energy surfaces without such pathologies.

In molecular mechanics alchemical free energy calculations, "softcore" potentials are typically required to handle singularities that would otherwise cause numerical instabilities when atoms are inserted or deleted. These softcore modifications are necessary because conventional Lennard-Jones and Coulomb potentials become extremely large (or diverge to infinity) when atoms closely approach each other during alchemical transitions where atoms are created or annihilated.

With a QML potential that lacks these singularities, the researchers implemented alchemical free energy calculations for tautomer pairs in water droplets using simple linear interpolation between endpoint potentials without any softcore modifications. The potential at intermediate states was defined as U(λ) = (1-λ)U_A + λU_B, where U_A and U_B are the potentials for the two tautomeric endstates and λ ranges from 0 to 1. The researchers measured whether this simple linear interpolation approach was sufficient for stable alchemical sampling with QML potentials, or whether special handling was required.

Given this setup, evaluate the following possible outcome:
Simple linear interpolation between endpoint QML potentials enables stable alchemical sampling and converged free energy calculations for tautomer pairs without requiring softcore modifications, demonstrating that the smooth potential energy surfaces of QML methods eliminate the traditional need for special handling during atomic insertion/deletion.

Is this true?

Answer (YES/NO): YES